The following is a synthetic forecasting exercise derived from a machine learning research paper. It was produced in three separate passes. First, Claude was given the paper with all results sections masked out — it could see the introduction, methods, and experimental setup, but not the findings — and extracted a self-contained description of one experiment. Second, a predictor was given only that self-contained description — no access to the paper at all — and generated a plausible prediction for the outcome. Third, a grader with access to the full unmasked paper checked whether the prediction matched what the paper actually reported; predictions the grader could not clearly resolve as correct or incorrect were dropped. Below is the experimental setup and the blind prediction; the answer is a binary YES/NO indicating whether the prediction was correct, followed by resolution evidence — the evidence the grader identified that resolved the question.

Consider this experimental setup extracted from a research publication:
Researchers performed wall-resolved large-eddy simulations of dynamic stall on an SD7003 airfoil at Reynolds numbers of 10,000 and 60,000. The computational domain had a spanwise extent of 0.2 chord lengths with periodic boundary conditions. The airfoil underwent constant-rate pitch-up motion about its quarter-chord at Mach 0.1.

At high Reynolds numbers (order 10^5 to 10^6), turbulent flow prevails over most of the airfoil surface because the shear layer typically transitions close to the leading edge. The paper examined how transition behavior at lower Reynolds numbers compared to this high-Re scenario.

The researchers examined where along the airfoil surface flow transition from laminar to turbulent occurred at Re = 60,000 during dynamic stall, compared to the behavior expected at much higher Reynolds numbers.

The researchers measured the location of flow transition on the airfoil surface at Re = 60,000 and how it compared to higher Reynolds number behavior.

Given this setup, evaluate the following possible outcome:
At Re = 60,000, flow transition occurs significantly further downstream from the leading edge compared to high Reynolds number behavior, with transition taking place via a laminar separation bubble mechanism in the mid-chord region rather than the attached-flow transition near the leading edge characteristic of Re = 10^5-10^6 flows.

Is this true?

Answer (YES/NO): NO